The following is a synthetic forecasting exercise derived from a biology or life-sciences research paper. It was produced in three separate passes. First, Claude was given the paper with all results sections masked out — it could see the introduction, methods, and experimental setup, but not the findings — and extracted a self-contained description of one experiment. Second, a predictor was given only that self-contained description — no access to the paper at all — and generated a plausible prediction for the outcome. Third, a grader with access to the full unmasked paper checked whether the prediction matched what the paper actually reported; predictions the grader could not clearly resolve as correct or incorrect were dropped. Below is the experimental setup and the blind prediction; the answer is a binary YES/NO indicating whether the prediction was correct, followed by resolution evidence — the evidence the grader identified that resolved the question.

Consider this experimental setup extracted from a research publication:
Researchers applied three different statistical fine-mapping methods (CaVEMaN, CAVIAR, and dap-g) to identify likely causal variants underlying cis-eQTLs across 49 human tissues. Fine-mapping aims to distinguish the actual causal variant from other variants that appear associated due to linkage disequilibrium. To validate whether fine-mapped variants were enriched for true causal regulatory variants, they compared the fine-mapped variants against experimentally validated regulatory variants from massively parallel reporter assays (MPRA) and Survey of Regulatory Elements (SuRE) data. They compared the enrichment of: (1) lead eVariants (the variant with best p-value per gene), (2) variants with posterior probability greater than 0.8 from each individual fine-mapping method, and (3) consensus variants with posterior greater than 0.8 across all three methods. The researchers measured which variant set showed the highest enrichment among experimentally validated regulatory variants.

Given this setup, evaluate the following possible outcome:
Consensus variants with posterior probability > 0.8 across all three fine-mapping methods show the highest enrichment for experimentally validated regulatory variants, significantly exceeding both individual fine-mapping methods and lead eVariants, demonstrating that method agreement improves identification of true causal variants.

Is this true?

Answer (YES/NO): NO